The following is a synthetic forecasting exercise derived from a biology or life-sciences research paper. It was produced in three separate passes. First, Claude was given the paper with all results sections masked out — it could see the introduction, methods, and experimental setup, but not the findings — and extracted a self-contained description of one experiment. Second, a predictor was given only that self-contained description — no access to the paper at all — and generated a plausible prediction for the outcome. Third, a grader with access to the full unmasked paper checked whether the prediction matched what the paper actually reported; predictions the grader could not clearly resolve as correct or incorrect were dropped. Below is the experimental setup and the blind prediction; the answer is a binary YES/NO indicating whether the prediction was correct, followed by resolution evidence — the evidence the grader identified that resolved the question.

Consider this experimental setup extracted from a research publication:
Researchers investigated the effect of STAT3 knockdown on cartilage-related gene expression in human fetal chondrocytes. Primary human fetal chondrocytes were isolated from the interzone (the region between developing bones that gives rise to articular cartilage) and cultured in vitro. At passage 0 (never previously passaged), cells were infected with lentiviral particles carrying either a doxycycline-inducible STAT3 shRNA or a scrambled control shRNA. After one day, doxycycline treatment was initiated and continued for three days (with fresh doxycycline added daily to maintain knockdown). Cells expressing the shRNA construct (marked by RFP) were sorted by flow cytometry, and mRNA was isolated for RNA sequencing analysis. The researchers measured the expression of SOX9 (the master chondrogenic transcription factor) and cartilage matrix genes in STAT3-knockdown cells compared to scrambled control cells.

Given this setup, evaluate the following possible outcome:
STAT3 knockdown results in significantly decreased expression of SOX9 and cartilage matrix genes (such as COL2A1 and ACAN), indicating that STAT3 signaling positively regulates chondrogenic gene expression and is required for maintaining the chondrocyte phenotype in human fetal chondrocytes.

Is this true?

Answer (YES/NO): NO